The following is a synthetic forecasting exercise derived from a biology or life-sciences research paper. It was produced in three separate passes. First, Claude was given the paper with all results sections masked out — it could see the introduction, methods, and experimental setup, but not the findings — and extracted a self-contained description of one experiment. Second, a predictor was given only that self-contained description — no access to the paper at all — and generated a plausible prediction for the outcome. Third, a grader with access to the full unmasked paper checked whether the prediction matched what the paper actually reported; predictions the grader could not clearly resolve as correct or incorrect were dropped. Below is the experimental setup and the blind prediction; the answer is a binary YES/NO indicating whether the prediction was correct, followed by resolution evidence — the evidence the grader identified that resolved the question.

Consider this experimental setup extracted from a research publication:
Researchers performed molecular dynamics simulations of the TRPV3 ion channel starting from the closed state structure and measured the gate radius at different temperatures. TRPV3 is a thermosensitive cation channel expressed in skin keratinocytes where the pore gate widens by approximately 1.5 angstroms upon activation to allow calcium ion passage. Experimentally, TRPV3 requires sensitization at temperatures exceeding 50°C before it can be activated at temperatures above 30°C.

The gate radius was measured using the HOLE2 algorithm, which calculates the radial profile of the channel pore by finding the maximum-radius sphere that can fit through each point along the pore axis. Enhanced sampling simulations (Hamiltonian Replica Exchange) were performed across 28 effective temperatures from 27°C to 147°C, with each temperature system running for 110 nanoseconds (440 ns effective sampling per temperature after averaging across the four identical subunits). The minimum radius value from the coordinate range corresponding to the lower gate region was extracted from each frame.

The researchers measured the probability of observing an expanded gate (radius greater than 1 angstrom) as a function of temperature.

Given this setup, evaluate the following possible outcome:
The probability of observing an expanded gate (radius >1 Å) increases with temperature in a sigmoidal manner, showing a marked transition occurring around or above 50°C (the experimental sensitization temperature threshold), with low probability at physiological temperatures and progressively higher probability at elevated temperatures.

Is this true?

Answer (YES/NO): NO